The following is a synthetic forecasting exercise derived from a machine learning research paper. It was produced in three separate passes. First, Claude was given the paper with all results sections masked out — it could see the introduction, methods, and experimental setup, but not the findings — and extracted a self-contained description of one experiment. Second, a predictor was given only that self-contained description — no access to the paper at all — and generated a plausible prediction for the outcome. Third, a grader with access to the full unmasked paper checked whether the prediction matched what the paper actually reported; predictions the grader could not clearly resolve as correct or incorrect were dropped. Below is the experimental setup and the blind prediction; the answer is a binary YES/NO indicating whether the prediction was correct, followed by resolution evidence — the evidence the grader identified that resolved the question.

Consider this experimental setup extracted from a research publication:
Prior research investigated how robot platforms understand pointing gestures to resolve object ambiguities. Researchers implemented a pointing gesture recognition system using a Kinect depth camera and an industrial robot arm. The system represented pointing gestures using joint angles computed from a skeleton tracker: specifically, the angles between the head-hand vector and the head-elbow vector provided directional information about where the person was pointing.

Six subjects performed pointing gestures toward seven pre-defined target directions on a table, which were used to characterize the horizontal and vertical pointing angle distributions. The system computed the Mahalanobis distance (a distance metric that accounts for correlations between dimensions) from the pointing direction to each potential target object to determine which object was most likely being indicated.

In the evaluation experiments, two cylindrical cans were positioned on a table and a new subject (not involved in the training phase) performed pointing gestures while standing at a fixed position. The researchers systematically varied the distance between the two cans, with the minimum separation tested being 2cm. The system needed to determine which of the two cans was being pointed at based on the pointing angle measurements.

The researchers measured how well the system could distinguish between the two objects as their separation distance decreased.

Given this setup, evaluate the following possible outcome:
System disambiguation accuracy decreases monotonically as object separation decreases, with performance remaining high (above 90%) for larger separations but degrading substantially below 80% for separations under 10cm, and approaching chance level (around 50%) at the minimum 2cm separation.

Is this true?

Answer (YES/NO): NO